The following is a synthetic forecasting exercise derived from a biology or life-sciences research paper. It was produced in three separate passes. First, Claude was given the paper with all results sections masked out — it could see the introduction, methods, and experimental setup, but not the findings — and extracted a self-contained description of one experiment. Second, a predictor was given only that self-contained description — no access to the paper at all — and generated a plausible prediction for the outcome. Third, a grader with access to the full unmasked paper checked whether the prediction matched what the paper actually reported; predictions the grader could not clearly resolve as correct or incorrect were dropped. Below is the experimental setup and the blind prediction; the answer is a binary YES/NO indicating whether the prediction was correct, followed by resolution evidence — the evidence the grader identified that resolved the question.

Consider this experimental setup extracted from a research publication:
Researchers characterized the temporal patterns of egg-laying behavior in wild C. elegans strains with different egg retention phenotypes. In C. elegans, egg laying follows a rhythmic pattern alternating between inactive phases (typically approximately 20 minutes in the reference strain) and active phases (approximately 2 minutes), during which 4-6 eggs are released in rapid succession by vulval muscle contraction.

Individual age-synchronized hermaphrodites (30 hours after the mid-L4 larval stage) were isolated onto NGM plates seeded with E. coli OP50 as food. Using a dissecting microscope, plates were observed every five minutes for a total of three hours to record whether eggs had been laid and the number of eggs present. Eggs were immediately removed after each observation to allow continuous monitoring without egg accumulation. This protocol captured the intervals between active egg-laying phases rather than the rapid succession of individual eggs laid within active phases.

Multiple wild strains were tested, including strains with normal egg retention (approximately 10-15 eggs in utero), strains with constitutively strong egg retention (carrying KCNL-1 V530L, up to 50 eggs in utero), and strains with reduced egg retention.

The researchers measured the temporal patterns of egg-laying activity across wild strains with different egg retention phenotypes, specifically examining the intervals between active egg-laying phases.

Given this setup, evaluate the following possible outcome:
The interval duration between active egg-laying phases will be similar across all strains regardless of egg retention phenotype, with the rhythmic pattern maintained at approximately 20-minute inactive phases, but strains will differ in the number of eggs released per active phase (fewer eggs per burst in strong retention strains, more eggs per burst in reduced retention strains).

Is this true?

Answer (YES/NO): NO